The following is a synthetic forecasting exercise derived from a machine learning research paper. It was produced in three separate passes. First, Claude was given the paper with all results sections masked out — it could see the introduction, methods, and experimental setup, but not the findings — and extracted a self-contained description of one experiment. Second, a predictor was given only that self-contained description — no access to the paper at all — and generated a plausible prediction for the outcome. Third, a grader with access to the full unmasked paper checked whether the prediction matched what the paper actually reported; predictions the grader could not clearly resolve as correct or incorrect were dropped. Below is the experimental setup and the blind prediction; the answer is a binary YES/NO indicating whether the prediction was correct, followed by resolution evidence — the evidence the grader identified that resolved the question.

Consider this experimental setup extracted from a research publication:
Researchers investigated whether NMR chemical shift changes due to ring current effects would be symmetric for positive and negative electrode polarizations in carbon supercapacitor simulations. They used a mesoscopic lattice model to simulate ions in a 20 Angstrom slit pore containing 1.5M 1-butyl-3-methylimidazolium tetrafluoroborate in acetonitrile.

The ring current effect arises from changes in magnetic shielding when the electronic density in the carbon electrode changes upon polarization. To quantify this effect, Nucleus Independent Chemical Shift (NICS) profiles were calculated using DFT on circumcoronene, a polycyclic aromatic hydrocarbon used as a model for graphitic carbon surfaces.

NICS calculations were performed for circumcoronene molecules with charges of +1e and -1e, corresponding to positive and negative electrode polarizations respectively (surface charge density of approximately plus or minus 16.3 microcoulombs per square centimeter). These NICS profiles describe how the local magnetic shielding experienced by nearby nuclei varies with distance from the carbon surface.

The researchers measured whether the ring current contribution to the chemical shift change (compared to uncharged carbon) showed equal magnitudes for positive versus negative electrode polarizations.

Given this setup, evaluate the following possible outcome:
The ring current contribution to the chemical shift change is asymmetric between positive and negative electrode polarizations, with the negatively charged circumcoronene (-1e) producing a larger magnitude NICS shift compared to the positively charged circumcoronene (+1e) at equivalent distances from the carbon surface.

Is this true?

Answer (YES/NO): YES